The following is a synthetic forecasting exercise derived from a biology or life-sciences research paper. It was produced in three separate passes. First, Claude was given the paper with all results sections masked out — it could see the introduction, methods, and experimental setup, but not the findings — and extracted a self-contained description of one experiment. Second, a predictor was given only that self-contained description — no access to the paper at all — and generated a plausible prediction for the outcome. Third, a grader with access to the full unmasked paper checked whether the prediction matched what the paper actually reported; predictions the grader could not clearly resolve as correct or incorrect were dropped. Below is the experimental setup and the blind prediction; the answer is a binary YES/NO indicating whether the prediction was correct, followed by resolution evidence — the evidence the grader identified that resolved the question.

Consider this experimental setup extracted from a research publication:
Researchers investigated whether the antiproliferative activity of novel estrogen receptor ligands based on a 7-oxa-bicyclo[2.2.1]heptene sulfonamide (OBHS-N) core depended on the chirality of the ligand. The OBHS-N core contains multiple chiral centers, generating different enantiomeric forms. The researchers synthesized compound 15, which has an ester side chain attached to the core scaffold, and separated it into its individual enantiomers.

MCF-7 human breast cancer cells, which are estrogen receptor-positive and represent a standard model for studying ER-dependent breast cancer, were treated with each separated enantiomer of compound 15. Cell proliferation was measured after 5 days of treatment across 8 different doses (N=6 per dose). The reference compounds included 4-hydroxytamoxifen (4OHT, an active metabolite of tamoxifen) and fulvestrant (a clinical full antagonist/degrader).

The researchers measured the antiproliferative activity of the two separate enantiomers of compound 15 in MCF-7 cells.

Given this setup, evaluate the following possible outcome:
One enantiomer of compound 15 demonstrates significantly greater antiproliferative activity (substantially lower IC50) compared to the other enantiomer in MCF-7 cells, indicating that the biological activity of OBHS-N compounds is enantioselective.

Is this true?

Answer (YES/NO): YES